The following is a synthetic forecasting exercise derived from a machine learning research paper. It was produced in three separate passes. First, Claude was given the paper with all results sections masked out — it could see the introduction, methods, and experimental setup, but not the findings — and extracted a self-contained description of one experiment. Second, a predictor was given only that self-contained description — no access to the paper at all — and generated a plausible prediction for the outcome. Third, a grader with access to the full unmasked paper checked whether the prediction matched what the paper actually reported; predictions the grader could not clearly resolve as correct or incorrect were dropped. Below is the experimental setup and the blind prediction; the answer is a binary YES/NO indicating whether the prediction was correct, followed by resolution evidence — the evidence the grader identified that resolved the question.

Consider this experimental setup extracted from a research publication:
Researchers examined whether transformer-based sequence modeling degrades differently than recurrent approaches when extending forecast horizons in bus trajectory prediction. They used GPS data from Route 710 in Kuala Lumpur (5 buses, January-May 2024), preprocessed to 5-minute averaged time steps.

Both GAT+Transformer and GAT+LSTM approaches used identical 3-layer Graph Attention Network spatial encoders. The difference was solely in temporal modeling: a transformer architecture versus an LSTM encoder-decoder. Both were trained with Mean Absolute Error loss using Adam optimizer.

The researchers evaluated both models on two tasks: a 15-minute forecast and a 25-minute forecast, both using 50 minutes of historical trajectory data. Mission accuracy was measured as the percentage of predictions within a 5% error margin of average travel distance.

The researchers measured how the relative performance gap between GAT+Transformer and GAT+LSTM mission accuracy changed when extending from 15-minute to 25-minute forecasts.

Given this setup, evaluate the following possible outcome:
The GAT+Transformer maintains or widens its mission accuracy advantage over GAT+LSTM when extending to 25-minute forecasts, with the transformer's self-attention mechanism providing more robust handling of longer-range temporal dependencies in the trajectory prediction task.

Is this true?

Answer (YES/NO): NO